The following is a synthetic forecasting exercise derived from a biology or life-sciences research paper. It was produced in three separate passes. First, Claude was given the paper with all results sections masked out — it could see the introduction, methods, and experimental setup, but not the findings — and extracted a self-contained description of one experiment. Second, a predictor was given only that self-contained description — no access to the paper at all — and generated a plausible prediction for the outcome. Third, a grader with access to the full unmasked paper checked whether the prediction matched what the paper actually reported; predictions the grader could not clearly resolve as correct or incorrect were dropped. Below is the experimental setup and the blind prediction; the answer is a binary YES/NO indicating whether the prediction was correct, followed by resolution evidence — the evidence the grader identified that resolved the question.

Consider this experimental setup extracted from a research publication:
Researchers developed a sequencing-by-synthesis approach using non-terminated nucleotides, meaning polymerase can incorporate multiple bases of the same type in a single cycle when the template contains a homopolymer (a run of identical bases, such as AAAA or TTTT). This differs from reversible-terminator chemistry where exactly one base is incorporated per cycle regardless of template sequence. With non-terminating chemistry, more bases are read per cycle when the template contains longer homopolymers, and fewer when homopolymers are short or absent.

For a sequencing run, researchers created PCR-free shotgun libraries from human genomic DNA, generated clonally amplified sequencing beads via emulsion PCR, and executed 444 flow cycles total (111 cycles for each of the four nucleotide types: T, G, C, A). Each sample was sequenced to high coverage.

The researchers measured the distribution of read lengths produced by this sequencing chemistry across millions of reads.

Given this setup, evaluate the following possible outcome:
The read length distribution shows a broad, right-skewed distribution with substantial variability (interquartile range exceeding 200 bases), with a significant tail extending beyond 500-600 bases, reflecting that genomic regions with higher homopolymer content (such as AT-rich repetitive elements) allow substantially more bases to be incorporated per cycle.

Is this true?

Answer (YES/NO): NO